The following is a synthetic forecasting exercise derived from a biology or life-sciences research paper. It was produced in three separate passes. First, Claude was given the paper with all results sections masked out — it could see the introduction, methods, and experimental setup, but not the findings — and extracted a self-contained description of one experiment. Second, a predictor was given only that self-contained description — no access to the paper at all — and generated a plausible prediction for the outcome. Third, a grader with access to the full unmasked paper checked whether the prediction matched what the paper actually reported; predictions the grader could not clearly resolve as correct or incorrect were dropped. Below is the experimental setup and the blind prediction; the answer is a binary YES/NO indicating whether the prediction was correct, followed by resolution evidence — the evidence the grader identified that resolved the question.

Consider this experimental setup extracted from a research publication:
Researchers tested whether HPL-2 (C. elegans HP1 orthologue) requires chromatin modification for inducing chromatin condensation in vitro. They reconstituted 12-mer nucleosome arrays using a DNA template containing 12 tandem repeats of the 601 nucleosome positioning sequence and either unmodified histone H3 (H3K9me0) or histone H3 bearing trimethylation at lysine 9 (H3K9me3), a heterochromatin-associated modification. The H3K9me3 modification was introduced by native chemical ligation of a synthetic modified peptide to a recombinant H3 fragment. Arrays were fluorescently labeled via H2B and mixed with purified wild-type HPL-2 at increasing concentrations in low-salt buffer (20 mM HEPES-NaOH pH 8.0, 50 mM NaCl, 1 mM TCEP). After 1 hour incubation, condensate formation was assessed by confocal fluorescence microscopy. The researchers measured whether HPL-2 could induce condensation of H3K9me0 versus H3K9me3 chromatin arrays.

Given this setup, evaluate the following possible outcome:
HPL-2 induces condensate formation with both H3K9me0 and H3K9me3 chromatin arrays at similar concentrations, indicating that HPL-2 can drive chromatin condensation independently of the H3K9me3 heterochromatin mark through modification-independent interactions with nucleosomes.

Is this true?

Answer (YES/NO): NO